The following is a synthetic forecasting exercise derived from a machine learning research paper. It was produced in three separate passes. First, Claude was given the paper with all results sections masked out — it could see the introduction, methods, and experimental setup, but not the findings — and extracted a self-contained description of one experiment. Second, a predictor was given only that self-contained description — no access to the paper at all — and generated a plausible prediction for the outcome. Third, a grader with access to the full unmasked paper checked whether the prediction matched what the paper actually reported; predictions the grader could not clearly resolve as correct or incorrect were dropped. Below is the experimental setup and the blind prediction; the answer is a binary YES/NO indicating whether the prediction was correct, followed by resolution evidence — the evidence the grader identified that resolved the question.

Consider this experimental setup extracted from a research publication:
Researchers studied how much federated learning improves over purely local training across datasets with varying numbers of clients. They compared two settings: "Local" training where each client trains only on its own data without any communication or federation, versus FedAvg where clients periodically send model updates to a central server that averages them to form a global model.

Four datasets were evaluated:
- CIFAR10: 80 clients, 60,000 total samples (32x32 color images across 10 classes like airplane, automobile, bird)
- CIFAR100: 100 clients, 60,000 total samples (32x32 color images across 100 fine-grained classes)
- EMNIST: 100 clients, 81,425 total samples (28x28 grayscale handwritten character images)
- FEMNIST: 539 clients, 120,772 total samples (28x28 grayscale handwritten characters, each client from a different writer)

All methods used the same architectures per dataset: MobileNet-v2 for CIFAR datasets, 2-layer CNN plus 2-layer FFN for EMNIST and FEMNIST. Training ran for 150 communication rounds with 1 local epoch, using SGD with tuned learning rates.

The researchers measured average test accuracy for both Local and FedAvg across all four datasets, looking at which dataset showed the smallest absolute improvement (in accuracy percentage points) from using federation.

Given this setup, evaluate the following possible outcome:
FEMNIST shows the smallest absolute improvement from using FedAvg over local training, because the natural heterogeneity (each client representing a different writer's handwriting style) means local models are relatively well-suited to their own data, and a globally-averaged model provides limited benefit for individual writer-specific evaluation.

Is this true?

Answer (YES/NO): YES